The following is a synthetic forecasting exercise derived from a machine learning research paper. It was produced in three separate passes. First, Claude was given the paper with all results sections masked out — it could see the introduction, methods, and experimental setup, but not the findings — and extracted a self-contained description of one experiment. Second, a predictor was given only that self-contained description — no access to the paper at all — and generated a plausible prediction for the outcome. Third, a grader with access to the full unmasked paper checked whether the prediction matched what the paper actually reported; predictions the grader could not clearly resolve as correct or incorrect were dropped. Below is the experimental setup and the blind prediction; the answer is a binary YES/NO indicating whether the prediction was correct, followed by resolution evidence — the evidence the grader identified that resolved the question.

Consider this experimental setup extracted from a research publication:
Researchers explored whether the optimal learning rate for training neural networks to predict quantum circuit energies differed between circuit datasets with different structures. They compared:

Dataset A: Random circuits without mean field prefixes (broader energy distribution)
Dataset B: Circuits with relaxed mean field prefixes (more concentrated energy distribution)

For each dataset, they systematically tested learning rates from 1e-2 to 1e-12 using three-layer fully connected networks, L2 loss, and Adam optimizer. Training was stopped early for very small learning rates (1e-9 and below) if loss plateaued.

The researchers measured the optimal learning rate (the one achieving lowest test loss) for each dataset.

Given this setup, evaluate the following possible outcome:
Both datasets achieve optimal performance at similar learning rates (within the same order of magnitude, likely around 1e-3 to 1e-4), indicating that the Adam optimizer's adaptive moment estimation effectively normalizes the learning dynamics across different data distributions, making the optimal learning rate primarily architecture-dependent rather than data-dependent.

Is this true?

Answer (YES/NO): NO